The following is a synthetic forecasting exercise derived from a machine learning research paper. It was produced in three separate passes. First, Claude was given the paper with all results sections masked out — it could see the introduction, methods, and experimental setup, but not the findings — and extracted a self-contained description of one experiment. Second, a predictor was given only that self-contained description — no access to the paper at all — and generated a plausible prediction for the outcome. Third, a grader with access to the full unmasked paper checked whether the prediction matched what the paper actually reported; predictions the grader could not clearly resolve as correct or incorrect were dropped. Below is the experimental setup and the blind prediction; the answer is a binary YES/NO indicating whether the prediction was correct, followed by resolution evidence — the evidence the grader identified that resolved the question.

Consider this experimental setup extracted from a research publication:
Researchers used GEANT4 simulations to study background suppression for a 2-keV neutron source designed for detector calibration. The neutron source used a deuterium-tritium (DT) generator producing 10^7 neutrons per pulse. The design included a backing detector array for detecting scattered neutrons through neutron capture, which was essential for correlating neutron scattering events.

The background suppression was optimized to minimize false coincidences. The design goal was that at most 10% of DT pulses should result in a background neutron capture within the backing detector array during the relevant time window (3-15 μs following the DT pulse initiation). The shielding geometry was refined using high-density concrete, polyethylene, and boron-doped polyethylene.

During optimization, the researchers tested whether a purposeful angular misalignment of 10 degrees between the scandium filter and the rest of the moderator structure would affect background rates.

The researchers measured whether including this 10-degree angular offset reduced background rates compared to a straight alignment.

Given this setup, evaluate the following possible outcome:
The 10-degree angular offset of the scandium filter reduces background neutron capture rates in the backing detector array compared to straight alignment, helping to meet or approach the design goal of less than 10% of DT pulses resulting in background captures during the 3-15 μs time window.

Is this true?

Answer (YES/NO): NO